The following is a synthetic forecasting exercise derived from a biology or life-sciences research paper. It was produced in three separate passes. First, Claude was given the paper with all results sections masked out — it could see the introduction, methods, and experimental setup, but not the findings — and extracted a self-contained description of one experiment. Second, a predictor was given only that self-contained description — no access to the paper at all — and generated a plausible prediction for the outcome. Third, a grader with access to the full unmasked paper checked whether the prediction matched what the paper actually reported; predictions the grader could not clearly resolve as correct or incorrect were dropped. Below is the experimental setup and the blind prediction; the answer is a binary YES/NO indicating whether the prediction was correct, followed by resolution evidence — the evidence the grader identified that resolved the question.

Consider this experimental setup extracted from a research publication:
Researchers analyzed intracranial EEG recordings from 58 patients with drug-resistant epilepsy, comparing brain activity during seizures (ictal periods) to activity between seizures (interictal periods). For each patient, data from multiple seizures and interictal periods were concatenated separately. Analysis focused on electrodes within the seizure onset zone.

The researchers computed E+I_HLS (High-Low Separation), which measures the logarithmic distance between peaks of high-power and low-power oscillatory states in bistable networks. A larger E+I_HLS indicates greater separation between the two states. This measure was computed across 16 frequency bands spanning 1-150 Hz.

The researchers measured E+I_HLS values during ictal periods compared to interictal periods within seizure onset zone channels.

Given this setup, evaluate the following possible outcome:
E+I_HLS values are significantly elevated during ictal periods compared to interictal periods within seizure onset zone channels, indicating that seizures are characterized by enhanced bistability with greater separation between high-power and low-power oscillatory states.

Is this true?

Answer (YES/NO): YES